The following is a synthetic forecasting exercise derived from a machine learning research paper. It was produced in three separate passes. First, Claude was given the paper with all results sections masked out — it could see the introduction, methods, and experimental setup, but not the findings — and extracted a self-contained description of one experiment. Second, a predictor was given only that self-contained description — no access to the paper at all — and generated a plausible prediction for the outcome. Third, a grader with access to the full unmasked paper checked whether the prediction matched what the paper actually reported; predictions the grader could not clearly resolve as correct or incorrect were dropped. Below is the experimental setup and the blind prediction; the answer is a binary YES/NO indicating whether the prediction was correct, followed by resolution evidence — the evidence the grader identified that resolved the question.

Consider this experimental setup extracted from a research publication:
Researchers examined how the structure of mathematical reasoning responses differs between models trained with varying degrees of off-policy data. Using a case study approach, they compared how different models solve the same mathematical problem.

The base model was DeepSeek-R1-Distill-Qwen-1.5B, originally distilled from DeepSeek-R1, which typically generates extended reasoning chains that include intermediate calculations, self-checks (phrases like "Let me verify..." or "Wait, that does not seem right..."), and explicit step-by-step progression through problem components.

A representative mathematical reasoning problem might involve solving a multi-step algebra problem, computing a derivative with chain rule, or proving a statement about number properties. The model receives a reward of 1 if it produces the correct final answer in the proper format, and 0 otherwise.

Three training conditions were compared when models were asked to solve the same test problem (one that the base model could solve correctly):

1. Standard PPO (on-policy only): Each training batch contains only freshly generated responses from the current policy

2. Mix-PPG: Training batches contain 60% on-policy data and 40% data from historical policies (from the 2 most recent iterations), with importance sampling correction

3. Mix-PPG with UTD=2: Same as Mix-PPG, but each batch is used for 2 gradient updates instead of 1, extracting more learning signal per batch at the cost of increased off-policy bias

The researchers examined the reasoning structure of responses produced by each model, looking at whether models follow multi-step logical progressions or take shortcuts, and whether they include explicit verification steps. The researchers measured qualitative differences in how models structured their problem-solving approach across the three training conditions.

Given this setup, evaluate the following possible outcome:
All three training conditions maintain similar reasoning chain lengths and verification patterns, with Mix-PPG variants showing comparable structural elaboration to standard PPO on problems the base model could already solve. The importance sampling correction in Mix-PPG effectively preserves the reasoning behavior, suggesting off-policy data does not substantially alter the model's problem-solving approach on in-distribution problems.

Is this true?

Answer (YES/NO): NO